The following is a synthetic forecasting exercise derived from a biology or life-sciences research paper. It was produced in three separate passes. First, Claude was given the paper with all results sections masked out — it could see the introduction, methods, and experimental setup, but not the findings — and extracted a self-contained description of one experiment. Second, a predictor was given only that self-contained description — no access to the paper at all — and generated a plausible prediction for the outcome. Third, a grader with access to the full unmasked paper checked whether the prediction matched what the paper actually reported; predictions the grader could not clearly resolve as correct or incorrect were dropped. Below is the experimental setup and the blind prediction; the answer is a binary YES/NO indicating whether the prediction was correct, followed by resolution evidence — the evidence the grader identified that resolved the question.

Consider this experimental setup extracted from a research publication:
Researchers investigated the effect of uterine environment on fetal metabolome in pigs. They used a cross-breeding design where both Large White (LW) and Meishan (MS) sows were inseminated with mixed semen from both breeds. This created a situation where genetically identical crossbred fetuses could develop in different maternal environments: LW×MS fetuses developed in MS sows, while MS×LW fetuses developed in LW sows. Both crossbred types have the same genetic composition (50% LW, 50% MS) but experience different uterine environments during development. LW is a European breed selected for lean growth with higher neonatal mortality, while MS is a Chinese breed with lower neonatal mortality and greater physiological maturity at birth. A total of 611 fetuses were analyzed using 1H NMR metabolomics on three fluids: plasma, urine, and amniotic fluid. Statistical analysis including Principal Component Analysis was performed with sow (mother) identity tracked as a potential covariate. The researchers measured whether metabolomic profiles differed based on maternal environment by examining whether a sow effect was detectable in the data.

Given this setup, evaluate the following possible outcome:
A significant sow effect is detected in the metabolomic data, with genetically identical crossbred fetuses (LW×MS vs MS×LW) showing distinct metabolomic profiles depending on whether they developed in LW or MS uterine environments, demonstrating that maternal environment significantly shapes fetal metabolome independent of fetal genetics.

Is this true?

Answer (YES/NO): NO